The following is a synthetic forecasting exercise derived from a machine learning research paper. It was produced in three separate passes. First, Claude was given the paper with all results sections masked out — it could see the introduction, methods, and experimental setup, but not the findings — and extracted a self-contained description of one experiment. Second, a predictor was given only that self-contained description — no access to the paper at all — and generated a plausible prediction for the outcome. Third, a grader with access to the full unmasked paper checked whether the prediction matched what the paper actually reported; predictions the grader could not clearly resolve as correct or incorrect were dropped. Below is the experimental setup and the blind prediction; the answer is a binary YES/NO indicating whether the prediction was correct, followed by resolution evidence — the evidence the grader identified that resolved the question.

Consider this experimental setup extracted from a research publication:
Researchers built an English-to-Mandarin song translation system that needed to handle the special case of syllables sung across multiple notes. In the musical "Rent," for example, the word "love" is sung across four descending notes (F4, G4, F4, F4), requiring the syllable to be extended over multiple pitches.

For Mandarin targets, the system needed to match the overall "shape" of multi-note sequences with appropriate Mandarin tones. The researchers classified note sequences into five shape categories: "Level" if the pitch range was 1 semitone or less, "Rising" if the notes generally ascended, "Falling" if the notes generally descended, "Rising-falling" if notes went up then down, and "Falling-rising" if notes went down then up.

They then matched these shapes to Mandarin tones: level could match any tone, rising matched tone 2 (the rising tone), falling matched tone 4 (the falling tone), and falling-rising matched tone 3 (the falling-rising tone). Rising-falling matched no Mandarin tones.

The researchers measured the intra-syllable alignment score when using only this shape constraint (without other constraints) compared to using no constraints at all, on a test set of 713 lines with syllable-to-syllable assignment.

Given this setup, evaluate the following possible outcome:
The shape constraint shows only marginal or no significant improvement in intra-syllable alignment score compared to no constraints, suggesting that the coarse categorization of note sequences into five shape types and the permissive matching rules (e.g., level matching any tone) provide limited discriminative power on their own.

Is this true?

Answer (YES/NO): NO